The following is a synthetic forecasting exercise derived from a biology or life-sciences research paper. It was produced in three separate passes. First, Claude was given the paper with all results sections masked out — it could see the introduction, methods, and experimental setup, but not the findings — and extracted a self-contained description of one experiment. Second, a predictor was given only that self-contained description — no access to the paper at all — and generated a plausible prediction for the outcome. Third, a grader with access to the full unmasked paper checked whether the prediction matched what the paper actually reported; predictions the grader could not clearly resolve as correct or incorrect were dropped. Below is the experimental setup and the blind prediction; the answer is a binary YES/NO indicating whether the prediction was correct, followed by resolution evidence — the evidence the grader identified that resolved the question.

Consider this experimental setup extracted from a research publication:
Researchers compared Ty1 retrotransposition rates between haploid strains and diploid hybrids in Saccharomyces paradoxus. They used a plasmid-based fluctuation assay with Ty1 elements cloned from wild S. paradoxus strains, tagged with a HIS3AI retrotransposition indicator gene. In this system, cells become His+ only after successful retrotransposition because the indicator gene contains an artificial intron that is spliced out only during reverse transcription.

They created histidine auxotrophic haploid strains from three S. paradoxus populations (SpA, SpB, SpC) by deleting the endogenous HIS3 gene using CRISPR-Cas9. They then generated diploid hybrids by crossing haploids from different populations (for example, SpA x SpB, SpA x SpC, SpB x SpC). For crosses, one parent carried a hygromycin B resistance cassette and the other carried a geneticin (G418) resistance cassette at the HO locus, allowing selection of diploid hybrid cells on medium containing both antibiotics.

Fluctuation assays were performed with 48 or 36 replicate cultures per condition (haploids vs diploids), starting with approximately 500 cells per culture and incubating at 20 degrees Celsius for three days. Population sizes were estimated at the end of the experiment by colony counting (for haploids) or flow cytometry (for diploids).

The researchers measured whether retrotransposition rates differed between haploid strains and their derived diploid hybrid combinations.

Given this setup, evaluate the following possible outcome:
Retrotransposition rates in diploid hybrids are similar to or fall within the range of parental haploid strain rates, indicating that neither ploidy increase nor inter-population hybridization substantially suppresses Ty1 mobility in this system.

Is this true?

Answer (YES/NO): YES